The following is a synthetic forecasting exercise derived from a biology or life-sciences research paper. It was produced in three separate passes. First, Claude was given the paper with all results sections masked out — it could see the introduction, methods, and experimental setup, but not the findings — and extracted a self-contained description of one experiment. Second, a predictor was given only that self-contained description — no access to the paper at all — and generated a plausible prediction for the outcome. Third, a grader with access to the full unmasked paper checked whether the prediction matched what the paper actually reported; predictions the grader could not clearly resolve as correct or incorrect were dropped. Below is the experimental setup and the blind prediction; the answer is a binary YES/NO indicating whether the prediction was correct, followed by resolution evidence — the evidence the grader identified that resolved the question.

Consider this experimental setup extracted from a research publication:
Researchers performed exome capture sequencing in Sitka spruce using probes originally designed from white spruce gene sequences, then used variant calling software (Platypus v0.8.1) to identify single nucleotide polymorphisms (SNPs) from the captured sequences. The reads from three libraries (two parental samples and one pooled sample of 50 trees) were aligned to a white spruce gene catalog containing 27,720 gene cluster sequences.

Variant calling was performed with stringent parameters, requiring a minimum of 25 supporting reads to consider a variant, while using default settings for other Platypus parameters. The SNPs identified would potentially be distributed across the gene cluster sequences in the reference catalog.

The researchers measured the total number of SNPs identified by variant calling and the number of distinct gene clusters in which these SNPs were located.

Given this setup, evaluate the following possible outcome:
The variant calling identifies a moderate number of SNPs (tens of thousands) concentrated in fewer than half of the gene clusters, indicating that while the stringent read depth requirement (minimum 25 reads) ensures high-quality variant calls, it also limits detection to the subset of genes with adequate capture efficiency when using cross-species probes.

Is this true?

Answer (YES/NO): NO